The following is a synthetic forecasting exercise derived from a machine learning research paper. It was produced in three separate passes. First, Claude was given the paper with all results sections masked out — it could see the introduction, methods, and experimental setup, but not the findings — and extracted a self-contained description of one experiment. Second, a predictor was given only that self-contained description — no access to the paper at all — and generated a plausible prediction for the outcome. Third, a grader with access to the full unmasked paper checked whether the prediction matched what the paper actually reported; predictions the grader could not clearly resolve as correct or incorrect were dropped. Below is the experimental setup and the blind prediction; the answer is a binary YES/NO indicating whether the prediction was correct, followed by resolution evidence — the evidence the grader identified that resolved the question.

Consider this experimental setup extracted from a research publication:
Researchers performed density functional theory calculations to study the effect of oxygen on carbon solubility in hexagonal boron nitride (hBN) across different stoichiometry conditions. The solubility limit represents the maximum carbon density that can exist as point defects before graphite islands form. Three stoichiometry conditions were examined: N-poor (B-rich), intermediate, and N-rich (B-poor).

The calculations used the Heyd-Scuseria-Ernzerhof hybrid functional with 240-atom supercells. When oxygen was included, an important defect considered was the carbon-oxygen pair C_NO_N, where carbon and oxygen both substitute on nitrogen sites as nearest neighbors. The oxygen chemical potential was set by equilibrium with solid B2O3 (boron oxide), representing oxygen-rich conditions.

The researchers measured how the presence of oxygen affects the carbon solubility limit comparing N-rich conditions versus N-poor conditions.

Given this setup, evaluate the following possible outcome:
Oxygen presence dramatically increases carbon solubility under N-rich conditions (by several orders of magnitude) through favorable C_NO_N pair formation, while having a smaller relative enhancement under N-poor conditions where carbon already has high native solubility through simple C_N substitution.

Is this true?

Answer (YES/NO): NO